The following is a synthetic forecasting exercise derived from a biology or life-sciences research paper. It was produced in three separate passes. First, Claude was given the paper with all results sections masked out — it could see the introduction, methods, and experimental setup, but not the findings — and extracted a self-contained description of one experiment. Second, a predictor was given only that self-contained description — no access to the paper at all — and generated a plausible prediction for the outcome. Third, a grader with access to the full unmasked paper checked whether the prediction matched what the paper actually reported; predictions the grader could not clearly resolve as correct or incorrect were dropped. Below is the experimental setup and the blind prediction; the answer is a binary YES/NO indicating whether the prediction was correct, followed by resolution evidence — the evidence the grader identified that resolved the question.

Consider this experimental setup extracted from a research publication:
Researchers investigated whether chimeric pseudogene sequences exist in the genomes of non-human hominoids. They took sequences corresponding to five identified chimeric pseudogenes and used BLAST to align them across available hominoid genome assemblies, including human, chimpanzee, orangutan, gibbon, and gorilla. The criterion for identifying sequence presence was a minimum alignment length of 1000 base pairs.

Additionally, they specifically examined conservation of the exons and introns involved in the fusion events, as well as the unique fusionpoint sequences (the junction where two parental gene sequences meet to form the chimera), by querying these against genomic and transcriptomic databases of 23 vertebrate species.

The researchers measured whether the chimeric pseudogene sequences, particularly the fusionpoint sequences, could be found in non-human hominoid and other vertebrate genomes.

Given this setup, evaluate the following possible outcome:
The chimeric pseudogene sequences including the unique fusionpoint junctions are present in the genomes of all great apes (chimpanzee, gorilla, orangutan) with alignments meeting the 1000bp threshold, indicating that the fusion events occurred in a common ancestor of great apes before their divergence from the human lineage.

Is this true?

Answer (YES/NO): NO